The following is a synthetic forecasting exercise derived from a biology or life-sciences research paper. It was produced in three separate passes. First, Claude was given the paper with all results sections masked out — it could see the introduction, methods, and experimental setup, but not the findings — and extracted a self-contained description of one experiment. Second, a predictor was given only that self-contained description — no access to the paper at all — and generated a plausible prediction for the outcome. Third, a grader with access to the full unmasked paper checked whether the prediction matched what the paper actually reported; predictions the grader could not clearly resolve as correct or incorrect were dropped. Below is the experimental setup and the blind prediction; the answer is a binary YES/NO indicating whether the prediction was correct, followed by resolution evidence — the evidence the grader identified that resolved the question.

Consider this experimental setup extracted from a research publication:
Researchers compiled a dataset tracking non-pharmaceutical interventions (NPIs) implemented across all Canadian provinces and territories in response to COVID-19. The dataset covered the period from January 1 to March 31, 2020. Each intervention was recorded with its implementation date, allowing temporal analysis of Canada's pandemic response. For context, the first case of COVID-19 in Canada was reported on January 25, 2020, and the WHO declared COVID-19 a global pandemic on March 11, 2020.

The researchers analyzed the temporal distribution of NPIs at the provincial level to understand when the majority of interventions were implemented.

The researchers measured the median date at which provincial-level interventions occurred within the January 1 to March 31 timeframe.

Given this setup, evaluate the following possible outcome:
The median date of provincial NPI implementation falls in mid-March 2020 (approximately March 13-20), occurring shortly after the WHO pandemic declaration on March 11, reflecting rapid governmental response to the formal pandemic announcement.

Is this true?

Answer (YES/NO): NO